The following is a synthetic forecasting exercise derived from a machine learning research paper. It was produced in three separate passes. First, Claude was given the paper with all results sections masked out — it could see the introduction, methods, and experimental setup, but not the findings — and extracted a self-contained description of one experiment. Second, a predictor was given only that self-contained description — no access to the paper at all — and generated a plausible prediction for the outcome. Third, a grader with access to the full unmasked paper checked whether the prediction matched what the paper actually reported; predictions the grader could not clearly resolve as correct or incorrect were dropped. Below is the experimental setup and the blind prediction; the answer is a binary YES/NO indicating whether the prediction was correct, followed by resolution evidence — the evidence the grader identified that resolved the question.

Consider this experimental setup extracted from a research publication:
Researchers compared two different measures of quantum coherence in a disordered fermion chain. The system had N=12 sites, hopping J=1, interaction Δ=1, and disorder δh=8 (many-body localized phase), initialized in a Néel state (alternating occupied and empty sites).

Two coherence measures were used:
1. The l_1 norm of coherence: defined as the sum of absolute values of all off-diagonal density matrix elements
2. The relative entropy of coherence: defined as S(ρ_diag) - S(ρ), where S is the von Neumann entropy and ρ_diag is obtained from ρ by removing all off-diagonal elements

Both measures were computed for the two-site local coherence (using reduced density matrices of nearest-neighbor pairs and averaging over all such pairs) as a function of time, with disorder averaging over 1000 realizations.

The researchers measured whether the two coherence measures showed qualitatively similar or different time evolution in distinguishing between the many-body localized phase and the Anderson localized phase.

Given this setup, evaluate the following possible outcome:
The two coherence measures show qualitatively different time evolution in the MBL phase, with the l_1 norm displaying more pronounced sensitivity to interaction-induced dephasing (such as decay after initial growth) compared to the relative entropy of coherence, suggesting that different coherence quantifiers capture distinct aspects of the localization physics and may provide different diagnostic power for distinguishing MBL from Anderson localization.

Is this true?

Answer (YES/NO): NO